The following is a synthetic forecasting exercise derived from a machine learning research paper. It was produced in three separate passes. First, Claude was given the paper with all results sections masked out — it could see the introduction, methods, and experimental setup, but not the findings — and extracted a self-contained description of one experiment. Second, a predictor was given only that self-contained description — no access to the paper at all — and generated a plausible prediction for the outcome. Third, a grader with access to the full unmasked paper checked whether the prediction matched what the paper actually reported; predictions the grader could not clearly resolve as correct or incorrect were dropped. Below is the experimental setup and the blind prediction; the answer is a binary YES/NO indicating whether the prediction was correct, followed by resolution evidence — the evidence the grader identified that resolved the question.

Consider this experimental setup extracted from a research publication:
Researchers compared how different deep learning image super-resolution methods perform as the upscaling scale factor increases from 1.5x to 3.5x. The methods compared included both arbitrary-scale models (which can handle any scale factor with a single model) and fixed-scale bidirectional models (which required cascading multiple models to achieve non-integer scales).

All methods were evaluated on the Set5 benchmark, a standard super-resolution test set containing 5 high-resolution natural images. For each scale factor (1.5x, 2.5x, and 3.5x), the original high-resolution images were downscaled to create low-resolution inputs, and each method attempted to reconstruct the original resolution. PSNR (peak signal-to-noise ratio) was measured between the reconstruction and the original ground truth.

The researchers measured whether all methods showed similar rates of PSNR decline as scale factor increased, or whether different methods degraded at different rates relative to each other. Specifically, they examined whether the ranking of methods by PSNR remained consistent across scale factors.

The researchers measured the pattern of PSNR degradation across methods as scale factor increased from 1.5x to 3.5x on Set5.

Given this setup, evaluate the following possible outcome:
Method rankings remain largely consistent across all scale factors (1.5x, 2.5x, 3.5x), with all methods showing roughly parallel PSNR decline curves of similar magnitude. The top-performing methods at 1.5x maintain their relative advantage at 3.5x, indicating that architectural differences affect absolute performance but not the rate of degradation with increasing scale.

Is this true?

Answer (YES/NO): NO